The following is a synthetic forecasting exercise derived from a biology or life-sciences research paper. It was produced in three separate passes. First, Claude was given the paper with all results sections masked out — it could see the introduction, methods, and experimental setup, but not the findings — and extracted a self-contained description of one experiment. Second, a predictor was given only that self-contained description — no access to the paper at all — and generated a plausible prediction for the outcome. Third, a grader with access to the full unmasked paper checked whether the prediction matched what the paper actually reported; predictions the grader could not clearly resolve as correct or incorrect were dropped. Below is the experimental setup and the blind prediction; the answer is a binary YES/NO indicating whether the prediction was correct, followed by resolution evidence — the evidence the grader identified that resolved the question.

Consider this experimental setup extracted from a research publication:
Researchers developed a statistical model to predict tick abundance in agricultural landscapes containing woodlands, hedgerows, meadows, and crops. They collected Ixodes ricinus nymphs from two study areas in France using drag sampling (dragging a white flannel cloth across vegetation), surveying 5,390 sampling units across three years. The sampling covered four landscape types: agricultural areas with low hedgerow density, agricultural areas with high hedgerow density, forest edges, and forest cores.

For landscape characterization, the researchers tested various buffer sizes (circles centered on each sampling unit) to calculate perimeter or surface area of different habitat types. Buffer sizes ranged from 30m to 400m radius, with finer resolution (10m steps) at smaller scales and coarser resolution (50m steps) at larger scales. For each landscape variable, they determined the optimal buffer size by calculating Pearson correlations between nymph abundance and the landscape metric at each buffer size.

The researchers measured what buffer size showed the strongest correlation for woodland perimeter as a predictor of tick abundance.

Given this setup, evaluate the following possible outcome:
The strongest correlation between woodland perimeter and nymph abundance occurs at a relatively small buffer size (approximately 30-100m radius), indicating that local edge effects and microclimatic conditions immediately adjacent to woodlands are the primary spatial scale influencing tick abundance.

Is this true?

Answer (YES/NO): NO